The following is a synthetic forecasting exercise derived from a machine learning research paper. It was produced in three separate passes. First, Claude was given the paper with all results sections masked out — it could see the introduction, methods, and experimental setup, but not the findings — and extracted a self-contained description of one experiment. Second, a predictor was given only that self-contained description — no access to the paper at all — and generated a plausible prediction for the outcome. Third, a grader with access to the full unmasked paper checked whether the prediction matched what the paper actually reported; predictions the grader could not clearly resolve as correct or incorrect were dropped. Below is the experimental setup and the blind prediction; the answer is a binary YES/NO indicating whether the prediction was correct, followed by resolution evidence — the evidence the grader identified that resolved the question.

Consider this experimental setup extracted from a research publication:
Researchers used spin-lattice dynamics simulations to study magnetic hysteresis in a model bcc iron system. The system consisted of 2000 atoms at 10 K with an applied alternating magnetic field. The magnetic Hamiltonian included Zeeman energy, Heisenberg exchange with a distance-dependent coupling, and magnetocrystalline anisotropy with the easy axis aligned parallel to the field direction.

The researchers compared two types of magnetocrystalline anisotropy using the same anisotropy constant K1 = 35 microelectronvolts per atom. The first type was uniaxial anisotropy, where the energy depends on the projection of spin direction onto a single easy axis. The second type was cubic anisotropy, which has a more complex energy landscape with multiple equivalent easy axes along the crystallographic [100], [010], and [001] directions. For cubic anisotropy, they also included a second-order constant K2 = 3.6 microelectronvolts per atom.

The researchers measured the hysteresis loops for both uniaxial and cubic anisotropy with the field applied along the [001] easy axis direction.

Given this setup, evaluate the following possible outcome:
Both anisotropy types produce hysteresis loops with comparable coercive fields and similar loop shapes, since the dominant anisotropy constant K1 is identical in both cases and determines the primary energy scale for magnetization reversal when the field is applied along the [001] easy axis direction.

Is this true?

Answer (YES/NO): YES